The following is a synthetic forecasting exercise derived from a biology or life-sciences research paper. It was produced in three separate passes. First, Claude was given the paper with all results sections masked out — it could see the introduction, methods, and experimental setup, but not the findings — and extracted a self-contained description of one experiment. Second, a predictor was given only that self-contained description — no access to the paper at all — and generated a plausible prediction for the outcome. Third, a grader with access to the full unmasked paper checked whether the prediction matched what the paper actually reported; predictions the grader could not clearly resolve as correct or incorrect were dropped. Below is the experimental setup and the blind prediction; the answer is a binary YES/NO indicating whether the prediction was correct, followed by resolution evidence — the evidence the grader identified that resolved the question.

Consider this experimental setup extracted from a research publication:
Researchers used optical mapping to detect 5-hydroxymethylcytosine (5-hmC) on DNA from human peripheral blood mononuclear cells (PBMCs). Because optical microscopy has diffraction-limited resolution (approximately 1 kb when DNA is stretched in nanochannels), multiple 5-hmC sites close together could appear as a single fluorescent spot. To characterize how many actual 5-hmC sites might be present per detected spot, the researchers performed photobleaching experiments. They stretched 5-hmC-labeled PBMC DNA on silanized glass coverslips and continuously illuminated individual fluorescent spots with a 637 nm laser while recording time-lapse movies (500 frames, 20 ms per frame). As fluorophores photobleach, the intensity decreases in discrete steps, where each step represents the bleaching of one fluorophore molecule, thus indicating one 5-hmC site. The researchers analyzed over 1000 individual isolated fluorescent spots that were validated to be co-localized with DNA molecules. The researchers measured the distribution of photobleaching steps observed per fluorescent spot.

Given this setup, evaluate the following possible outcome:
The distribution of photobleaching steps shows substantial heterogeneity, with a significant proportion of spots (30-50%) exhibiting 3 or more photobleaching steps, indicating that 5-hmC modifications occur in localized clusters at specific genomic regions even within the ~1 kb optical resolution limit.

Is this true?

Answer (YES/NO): NO